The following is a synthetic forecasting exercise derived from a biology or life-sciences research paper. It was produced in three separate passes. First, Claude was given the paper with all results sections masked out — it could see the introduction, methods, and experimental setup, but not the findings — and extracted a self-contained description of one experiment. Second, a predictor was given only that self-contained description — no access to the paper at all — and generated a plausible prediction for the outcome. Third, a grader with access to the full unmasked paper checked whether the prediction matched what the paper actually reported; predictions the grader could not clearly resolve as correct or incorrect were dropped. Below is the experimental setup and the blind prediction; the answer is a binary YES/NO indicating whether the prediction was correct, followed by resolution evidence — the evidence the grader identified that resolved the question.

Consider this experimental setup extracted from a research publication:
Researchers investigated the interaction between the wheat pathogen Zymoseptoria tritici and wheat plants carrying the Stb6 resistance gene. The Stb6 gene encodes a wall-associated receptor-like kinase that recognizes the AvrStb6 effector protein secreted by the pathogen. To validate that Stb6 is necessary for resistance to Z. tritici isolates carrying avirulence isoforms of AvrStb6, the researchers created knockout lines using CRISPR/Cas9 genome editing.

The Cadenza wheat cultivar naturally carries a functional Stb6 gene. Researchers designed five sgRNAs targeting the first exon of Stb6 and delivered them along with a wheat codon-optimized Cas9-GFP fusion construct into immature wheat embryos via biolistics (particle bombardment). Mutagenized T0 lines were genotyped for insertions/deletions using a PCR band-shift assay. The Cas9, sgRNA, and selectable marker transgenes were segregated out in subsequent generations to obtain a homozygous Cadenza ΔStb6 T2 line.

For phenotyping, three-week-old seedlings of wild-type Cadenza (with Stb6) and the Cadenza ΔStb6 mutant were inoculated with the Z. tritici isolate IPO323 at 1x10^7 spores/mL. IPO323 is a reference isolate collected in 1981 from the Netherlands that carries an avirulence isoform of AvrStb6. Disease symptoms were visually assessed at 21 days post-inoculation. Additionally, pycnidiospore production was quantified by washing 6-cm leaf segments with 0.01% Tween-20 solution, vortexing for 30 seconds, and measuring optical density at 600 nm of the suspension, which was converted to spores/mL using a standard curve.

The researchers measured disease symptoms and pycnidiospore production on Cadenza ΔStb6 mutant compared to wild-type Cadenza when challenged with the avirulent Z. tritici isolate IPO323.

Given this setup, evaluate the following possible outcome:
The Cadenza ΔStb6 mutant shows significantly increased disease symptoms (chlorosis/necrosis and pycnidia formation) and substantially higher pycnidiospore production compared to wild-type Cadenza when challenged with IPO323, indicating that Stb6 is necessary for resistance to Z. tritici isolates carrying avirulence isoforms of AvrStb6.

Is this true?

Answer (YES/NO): YES